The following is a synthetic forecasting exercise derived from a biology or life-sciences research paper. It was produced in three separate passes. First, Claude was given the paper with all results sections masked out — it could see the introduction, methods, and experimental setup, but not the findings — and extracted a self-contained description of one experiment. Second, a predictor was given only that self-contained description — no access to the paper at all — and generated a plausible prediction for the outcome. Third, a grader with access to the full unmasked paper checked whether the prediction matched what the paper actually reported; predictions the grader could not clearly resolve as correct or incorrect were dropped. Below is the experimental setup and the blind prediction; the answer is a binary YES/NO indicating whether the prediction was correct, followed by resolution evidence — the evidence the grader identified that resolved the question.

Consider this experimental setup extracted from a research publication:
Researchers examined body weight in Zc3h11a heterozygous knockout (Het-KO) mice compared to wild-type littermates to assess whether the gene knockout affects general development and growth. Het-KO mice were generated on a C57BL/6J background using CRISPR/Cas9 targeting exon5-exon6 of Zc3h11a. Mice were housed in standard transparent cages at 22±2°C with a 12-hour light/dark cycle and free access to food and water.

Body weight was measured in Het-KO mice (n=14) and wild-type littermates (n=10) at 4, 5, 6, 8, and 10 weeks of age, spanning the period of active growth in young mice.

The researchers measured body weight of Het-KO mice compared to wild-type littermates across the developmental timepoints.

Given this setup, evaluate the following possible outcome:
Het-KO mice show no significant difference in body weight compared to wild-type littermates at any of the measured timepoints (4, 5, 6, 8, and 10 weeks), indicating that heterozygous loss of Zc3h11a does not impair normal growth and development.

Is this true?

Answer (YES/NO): YES